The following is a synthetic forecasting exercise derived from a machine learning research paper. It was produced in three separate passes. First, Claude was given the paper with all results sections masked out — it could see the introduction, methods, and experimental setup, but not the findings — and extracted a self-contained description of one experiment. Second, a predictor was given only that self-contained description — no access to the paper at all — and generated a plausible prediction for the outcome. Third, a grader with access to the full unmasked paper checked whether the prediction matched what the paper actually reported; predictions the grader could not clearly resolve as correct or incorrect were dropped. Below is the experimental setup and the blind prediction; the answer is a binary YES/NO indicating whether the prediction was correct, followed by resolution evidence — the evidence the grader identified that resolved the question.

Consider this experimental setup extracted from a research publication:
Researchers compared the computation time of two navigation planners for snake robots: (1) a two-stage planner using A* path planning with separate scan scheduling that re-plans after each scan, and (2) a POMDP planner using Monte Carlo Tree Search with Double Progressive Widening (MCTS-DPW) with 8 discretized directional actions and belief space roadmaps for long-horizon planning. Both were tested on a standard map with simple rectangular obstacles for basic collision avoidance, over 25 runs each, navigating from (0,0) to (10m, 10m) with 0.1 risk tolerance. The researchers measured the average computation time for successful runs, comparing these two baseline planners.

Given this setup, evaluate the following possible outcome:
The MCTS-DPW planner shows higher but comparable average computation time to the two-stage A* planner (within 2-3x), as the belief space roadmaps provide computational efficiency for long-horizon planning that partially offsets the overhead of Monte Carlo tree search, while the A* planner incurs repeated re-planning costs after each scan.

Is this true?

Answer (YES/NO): NO